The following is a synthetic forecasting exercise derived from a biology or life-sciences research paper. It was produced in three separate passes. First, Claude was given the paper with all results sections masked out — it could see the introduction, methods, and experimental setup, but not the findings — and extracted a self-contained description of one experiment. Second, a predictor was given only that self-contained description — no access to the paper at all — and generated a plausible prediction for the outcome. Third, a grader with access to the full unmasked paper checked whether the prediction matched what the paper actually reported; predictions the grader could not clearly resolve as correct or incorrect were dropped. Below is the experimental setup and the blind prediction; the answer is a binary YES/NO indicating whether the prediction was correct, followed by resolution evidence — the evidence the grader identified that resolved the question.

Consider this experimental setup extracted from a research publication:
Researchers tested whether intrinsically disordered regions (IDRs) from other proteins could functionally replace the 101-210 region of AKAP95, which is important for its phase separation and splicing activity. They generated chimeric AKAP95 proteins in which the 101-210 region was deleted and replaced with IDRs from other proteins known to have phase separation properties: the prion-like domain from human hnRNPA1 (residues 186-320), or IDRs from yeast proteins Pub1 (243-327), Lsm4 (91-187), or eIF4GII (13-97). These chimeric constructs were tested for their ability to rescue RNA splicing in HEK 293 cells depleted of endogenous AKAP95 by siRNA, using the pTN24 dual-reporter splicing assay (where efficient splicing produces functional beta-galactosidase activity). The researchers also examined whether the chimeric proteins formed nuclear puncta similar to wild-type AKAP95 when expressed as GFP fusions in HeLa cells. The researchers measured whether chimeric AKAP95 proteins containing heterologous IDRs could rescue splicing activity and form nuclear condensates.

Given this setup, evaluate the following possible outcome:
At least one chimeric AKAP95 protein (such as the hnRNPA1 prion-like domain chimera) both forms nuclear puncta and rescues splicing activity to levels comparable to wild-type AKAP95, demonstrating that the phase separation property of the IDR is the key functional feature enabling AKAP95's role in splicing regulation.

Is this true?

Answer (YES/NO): YES